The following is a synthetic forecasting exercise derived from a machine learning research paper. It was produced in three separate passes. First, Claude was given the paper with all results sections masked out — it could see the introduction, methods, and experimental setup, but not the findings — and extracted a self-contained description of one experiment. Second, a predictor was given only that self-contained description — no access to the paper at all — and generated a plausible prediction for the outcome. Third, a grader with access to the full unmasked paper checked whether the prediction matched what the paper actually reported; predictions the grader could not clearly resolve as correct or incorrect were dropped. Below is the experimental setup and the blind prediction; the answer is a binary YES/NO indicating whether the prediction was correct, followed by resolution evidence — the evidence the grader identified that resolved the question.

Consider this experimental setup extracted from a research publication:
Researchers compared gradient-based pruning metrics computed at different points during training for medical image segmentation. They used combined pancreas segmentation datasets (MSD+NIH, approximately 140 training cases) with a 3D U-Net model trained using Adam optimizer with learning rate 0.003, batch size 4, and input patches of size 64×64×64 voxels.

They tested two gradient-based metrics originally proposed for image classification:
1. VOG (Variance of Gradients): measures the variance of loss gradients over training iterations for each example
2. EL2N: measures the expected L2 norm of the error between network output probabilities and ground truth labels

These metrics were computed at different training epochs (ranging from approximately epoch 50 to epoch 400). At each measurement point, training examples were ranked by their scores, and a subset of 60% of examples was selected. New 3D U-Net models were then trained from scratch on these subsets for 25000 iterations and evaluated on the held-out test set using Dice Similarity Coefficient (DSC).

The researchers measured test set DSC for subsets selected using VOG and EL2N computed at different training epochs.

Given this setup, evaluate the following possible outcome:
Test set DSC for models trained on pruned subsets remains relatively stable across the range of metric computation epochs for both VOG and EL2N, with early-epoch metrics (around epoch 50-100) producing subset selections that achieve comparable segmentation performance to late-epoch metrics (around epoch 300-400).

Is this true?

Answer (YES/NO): NO